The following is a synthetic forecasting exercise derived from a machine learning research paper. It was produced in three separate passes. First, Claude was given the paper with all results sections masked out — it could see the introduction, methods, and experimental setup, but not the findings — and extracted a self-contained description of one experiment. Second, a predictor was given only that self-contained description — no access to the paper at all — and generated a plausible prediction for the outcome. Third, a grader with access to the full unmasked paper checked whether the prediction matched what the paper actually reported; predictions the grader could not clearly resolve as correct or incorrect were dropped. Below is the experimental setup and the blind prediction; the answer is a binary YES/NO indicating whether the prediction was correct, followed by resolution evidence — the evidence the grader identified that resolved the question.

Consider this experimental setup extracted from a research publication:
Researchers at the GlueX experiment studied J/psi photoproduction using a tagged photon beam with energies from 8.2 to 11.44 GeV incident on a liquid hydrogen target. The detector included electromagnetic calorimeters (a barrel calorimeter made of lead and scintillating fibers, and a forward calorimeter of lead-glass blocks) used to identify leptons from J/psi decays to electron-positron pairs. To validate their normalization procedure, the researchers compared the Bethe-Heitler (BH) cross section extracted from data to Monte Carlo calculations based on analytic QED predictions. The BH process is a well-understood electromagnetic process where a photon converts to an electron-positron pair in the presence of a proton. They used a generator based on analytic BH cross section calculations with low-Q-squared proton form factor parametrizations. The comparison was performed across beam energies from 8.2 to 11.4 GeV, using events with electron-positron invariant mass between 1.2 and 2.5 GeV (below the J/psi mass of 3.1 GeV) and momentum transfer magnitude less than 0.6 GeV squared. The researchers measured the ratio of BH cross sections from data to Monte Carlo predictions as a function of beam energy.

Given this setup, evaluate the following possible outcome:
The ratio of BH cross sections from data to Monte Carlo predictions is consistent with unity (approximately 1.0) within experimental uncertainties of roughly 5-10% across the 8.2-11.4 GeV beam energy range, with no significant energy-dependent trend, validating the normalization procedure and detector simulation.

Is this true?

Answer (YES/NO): NO